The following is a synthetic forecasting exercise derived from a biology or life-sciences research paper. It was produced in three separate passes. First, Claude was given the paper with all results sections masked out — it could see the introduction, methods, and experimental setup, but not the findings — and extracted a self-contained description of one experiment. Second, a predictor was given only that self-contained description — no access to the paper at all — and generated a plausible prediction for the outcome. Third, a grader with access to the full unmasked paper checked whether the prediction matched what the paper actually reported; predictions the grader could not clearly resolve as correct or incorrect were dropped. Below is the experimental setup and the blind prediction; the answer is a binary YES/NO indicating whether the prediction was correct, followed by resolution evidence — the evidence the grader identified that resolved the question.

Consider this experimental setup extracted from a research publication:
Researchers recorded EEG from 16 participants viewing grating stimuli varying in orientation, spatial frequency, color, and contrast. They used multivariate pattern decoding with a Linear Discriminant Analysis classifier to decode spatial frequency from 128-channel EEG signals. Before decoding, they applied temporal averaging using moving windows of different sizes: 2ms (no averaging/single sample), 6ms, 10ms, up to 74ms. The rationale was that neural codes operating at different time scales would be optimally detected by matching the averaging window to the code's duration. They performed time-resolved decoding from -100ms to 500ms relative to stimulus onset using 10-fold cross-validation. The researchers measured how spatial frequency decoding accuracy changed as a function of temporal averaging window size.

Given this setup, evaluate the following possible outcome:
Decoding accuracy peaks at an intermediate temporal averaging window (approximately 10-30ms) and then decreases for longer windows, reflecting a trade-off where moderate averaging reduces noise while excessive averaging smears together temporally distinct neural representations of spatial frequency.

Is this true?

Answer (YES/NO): NO